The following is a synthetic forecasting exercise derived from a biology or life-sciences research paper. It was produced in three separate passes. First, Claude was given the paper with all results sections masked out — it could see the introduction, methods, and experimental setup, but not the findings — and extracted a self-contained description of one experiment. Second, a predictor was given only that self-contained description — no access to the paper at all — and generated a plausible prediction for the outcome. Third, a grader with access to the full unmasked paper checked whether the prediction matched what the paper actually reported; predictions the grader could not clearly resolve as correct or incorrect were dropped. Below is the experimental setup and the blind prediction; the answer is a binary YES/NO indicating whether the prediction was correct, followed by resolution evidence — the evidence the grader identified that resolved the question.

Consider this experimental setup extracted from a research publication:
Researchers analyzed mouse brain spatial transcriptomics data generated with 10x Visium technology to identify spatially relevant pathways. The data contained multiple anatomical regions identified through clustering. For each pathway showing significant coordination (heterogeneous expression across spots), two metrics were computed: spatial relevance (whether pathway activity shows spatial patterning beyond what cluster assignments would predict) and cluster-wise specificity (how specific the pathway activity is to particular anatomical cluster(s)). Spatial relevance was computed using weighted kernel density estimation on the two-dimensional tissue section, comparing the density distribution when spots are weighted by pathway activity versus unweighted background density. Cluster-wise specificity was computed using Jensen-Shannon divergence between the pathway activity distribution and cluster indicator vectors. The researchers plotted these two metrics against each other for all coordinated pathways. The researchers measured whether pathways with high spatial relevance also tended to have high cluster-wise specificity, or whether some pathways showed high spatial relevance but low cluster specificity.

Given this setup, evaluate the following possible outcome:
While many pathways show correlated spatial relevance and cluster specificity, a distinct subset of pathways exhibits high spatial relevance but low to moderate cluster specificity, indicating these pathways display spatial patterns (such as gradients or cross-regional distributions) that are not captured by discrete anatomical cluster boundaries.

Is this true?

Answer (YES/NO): YES